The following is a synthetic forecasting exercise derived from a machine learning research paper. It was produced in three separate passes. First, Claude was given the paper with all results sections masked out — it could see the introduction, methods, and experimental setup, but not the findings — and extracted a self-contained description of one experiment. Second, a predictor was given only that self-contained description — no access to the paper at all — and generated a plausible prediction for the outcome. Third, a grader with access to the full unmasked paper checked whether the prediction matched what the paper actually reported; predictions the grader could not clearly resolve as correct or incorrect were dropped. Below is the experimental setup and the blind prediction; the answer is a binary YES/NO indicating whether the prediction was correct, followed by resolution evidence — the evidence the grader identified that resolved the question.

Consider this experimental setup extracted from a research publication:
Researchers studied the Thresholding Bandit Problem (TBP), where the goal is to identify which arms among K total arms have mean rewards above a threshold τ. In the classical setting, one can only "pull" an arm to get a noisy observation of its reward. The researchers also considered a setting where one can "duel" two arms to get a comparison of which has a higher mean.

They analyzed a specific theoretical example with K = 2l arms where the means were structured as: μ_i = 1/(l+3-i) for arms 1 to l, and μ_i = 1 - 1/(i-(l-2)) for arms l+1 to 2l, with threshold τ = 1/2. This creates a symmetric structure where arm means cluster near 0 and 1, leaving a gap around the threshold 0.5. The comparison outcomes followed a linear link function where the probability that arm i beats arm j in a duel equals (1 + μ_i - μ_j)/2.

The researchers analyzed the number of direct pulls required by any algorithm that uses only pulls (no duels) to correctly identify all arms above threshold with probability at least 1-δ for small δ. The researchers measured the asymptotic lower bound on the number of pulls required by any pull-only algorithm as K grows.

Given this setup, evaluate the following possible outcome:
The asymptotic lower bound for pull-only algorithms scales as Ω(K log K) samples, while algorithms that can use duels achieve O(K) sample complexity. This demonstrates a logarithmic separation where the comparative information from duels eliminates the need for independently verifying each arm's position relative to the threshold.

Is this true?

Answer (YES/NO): NO